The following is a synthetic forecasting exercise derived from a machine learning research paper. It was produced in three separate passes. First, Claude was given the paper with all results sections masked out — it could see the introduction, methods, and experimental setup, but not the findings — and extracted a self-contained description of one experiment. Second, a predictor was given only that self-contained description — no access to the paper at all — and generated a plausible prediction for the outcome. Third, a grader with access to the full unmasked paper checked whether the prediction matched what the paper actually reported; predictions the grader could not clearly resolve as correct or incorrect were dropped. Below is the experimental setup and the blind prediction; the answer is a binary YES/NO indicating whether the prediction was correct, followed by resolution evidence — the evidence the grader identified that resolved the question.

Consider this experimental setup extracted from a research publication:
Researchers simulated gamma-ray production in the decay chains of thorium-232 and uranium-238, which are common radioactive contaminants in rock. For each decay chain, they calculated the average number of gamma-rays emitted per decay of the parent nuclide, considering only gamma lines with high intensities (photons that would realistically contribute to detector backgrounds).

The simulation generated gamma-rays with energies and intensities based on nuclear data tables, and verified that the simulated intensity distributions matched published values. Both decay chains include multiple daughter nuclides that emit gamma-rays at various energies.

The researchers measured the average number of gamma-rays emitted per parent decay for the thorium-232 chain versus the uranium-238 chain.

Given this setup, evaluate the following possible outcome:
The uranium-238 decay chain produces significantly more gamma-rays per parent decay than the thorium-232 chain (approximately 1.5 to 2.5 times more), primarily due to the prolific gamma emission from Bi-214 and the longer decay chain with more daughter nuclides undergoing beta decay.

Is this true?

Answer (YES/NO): NO